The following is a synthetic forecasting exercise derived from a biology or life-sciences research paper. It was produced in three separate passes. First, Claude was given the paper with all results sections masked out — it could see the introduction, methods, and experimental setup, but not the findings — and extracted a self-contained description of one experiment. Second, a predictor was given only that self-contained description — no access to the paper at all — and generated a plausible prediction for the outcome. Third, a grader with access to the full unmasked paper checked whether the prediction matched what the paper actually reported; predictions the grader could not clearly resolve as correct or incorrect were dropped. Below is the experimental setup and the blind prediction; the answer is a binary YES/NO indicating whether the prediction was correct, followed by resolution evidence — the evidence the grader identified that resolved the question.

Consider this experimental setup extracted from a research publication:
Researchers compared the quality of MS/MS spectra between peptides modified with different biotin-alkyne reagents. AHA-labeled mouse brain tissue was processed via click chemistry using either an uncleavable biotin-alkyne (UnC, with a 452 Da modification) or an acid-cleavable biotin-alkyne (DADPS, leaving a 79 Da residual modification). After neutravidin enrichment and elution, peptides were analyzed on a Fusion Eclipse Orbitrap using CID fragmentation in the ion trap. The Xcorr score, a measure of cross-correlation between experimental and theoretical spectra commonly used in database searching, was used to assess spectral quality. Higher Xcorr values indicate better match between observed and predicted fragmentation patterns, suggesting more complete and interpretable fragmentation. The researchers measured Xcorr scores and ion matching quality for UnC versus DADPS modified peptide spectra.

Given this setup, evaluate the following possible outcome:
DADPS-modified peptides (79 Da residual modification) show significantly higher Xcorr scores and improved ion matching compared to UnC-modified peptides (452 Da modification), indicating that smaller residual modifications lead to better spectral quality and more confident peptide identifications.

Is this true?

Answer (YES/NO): YES